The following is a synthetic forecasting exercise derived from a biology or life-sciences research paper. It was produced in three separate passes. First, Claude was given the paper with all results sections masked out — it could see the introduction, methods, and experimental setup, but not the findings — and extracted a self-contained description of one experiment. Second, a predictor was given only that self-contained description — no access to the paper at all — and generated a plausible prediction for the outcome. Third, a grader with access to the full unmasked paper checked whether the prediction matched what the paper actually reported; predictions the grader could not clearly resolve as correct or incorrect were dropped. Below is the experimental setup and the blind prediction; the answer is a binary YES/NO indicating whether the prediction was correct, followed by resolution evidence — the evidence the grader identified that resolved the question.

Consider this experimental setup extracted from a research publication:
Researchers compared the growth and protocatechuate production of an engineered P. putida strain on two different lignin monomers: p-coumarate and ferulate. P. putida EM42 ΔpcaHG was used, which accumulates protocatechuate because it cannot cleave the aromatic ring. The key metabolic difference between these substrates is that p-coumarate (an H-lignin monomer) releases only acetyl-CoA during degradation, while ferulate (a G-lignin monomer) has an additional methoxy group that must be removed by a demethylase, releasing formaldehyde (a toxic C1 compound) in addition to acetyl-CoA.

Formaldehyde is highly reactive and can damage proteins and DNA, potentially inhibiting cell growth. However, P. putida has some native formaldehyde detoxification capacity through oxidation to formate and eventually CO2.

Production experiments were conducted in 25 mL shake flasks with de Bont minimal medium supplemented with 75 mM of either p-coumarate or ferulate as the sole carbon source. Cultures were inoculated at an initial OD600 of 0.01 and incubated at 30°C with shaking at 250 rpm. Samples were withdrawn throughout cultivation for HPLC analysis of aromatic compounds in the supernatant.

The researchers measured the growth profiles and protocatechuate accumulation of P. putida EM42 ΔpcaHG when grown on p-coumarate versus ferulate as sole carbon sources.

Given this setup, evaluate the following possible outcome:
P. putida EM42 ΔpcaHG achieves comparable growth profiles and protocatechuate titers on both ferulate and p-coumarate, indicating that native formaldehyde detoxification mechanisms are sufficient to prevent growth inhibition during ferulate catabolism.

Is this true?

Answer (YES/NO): NO